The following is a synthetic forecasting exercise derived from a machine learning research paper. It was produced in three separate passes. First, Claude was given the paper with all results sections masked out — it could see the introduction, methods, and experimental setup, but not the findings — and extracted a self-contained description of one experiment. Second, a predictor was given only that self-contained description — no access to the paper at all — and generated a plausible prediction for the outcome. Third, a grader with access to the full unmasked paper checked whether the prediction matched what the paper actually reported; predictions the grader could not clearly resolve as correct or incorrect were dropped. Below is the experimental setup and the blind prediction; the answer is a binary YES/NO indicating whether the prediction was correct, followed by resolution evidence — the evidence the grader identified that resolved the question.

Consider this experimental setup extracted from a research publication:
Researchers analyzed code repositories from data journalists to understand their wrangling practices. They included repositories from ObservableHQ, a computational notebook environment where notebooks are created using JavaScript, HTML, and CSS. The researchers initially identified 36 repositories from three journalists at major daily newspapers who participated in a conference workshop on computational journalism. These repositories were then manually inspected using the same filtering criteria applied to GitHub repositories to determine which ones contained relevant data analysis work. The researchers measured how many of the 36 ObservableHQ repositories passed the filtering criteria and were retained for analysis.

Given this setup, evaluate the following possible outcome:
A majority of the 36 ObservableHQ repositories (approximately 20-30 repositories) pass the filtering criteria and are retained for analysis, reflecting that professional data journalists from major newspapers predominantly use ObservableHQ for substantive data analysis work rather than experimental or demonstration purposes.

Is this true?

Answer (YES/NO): NO